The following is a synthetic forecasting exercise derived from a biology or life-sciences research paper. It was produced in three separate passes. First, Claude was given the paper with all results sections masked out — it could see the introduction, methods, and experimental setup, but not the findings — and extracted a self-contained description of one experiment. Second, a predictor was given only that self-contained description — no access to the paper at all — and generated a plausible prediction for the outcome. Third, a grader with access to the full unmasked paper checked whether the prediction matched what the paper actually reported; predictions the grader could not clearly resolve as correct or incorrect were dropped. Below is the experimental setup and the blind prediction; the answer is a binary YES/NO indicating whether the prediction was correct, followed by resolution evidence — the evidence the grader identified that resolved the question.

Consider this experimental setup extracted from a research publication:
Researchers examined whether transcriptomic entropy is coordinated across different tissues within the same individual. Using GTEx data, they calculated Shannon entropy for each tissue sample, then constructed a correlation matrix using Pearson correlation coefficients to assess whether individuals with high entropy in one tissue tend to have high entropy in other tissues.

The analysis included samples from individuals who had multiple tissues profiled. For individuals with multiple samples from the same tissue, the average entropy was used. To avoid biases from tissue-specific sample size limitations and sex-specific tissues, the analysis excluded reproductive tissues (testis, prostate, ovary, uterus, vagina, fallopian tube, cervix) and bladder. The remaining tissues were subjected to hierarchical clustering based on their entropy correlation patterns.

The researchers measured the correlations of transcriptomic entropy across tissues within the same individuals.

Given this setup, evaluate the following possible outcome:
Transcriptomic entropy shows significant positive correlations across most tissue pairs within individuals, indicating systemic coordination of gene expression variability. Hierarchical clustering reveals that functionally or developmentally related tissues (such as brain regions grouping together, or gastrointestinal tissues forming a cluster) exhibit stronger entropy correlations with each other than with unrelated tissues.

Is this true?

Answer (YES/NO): NO